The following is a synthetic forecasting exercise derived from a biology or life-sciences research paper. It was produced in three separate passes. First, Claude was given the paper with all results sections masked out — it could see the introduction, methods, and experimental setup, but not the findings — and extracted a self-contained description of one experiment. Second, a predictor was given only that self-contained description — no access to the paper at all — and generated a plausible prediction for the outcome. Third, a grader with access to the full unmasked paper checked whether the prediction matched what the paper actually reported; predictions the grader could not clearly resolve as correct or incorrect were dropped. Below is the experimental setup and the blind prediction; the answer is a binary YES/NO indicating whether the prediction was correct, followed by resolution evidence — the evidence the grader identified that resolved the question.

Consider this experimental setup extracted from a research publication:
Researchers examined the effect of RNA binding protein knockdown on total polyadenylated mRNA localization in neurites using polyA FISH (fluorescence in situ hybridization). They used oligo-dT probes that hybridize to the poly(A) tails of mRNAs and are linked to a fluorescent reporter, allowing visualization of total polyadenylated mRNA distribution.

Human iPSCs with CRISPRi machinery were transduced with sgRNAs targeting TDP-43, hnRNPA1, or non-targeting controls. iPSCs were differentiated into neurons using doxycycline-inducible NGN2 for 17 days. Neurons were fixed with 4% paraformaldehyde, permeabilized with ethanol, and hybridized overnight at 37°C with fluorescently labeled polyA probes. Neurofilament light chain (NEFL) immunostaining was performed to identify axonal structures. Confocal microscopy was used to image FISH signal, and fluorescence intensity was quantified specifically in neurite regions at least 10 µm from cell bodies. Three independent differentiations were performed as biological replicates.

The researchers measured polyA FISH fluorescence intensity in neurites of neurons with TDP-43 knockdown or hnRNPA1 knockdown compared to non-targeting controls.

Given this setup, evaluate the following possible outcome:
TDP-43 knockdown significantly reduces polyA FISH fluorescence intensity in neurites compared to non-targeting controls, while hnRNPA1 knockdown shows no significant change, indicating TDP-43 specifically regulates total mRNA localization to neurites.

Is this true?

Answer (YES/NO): NO